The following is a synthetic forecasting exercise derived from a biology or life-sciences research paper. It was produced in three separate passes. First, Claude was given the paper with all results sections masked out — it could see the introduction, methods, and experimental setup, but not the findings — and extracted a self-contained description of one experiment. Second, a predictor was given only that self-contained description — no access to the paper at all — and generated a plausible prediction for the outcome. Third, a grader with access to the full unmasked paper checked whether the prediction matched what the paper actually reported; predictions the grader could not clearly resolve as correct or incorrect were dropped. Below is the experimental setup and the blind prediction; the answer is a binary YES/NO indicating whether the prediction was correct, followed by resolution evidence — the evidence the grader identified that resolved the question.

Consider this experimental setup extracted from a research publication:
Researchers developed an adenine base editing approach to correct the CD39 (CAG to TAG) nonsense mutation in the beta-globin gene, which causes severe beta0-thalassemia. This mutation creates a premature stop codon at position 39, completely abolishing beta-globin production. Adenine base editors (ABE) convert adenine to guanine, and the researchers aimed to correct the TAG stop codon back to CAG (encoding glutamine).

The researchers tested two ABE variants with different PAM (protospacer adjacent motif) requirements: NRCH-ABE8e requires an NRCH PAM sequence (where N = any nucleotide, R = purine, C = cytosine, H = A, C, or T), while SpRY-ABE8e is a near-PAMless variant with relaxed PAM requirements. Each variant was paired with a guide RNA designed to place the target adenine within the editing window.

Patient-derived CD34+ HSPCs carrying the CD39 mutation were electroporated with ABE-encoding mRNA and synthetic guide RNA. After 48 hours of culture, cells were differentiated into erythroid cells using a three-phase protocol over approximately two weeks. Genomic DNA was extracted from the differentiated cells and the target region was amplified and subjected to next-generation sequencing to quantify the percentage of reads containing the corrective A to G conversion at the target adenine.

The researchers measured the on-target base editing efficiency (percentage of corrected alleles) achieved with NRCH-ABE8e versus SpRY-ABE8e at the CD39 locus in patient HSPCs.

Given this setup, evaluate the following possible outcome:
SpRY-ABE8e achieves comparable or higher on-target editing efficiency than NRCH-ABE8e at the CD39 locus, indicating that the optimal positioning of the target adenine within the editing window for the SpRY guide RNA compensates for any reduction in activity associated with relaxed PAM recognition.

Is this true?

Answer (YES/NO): YES